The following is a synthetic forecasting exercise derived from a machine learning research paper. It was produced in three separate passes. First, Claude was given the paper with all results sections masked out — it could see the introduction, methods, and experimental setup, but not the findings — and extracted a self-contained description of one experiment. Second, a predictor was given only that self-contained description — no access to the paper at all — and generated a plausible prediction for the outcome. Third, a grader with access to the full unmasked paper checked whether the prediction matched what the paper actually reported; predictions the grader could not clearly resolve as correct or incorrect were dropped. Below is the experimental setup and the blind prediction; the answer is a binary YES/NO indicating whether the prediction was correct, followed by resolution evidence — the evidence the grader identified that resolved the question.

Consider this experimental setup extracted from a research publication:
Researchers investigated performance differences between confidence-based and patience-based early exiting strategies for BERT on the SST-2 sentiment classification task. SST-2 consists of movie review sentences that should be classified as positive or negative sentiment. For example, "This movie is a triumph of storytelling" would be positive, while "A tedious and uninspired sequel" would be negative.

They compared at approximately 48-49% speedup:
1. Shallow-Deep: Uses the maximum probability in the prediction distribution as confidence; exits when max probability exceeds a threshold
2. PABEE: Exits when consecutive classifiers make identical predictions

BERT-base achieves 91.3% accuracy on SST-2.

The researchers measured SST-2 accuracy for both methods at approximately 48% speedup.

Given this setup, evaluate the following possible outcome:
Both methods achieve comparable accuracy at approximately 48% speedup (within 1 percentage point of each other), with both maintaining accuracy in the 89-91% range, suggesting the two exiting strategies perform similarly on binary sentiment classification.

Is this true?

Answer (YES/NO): NO